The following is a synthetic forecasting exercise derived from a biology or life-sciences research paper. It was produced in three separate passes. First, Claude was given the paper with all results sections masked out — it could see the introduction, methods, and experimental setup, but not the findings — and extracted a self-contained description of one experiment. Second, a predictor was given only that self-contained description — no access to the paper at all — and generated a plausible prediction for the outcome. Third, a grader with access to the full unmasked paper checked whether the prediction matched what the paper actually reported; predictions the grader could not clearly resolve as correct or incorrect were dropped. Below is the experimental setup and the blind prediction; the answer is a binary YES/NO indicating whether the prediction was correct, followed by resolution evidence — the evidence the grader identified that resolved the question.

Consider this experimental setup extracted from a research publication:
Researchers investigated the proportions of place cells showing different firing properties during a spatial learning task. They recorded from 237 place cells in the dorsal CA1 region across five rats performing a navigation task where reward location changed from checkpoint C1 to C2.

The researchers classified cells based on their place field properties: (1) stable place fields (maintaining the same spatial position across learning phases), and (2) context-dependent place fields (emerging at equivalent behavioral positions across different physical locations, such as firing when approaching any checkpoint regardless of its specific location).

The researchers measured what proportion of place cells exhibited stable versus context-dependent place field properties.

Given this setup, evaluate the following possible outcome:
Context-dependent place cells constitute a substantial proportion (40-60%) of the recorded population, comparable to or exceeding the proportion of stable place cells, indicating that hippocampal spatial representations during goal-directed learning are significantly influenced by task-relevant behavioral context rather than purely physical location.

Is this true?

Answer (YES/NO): YES